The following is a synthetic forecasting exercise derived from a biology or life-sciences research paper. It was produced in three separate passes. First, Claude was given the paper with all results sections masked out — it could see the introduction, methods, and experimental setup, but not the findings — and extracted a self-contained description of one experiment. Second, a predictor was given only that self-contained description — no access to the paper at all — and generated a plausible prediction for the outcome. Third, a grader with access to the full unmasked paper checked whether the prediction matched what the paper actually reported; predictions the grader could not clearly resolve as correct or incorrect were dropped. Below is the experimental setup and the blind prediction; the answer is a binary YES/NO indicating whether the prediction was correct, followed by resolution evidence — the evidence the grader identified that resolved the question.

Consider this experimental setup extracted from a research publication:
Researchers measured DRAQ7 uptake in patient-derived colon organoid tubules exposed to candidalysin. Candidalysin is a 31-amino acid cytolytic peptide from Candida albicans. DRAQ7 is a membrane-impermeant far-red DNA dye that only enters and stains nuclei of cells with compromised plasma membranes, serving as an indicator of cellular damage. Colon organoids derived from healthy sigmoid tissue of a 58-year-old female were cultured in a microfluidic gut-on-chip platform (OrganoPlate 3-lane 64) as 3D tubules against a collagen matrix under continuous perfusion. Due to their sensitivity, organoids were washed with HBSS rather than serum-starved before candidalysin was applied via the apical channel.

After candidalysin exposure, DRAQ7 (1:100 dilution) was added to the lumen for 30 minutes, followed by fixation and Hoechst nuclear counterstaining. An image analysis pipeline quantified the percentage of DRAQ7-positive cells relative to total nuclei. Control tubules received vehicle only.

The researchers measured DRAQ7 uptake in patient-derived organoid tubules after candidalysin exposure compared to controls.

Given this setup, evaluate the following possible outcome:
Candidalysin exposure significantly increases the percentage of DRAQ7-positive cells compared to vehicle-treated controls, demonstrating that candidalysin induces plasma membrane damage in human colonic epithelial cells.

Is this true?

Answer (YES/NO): YES